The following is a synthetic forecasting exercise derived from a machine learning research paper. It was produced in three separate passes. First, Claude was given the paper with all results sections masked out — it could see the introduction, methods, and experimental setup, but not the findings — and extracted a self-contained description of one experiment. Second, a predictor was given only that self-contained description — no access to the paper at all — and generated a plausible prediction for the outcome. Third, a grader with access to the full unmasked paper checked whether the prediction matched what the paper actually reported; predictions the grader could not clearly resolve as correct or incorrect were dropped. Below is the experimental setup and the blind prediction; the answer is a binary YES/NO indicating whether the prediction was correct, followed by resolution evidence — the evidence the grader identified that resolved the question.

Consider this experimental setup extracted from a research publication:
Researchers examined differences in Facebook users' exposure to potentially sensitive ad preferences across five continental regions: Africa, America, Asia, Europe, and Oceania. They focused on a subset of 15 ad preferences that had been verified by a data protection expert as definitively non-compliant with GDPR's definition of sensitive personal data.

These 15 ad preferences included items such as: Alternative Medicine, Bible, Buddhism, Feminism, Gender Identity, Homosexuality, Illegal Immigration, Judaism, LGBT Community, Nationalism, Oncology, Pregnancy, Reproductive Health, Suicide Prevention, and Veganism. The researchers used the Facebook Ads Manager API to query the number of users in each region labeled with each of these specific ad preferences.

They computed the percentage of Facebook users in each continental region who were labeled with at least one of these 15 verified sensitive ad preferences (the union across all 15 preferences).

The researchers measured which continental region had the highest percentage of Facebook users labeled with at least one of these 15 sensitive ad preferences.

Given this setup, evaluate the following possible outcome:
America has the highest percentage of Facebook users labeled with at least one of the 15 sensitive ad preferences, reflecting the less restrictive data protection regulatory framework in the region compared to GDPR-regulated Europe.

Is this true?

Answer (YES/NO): NO